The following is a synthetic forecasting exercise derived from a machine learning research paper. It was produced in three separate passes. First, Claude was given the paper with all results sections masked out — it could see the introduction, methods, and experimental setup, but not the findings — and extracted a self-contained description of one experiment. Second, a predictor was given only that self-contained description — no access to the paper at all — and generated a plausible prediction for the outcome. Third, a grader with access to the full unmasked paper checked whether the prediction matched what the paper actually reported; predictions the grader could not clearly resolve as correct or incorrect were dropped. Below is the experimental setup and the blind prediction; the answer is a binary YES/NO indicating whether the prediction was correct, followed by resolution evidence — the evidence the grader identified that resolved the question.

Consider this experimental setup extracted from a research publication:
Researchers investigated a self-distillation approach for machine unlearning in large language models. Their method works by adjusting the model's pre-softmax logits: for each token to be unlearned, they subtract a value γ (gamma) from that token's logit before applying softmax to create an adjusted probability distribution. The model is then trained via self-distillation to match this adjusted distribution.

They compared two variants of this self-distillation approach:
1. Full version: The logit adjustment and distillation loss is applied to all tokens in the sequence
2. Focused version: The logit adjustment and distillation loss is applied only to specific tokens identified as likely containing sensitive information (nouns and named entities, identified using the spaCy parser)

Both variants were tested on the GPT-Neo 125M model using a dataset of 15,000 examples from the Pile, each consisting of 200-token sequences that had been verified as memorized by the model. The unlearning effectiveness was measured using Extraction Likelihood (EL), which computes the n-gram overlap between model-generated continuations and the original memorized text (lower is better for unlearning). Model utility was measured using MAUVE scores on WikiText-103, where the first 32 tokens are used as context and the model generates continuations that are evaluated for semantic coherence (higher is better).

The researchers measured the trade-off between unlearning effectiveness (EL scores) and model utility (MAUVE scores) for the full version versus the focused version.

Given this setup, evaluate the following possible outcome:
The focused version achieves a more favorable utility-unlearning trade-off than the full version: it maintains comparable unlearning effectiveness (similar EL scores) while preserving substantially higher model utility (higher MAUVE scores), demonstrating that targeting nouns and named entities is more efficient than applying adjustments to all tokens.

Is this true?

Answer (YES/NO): NO